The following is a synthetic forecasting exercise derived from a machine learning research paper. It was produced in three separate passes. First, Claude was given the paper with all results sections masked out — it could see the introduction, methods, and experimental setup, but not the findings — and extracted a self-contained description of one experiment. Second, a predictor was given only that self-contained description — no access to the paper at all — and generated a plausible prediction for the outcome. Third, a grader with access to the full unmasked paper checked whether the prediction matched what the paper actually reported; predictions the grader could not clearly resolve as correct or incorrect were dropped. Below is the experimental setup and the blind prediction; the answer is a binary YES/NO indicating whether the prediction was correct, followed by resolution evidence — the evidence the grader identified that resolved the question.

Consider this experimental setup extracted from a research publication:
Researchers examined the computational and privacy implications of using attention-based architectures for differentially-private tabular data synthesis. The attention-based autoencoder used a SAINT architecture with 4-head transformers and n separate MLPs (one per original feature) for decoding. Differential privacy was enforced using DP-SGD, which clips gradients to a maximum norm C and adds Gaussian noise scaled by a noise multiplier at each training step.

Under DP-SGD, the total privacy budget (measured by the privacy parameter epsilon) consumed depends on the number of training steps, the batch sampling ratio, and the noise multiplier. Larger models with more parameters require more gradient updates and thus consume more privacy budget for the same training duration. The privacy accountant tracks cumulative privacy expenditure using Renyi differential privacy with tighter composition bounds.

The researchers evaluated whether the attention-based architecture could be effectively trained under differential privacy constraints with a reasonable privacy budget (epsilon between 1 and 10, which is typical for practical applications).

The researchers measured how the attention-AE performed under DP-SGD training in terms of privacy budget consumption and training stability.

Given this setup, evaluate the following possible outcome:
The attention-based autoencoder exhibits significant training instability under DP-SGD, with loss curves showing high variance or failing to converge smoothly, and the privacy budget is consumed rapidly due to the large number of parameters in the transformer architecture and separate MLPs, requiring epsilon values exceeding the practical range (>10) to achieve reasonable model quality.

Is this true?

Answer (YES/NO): NO